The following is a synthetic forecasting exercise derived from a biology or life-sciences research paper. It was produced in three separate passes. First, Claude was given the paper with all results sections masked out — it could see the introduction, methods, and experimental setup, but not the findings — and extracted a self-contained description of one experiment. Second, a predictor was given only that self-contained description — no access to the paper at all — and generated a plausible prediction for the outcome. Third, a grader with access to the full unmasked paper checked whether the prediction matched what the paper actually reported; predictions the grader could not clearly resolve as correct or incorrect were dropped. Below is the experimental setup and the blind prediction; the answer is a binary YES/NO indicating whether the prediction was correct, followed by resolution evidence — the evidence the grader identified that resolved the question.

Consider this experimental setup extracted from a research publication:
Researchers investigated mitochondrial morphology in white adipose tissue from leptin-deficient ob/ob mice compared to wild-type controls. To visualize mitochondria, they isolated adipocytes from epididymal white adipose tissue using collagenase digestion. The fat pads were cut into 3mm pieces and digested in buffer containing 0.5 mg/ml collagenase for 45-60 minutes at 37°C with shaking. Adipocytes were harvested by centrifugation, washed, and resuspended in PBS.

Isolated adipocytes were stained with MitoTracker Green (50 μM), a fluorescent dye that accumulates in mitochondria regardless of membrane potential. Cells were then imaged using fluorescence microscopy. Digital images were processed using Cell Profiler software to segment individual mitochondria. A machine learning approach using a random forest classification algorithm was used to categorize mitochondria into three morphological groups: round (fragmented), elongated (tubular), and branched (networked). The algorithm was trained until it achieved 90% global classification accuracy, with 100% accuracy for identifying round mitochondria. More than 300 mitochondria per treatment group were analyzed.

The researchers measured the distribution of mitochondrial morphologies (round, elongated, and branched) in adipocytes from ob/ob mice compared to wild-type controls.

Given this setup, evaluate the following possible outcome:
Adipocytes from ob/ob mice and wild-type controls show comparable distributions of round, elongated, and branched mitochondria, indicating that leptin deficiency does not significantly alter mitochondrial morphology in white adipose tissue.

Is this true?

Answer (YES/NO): NO